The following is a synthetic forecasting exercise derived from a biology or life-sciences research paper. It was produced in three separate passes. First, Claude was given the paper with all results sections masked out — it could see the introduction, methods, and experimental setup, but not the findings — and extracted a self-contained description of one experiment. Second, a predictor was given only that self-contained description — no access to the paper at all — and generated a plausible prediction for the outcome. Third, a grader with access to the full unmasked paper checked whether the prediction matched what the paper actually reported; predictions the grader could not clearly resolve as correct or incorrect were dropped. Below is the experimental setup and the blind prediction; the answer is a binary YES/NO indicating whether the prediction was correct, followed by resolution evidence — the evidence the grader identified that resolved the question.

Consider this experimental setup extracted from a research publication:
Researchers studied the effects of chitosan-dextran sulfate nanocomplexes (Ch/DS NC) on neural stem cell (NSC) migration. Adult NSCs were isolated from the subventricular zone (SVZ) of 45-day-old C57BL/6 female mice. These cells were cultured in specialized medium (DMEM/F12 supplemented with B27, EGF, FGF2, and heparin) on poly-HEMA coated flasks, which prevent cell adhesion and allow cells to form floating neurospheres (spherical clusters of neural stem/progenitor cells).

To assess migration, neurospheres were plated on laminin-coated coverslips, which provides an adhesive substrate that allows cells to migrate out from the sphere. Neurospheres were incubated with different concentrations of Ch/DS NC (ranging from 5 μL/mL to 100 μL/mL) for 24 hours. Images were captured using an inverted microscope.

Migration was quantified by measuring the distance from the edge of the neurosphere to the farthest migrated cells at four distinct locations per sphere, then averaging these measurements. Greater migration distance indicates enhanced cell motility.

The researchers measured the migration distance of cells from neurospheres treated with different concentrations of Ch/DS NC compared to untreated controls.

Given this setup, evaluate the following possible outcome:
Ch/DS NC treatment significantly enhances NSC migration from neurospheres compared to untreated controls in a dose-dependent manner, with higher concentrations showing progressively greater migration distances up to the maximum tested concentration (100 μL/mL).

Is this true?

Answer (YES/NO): NO